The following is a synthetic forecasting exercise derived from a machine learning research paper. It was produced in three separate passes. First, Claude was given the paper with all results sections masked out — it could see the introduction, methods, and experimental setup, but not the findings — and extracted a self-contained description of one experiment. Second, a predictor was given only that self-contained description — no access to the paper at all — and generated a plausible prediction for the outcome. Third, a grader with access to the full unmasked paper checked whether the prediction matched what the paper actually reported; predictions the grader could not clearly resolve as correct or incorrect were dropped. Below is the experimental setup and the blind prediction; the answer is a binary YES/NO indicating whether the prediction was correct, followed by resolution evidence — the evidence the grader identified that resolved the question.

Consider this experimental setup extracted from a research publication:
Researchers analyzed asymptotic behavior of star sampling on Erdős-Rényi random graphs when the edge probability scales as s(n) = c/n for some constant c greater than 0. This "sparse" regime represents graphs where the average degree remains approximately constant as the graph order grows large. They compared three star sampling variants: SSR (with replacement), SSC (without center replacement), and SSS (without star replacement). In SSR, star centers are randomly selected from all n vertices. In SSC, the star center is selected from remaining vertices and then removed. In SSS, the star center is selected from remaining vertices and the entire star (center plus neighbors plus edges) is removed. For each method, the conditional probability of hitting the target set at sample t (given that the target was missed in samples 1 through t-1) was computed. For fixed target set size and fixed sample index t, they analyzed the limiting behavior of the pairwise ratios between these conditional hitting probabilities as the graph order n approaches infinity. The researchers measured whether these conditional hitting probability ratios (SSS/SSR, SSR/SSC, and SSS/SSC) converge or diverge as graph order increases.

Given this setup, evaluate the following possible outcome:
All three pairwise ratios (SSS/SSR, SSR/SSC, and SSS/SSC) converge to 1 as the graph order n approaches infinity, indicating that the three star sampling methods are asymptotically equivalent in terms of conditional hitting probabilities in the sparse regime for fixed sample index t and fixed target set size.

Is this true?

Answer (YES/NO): YES